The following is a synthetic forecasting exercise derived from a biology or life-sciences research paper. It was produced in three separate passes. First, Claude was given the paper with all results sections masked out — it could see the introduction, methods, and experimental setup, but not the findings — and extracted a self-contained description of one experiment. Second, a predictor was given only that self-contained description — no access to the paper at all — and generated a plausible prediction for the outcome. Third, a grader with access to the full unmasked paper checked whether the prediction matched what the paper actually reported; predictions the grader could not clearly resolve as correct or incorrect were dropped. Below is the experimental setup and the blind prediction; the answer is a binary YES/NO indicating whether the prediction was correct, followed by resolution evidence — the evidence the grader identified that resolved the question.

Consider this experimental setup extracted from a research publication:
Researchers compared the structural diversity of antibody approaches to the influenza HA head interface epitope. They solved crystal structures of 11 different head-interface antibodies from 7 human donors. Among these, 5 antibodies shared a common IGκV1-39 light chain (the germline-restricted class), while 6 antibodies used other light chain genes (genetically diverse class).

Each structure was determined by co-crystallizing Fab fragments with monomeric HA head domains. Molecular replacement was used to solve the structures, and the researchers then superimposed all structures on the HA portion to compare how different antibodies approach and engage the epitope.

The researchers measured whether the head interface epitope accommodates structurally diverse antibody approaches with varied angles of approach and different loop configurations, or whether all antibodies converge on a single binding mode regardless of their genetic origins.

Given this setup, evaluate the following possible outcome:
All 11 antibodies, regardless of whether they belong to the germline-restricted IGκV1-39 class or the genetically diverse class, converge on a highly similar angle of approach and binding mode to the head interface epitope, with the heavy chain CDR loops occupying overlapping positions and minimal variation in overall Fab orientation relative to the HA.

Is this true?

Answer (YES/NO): NO